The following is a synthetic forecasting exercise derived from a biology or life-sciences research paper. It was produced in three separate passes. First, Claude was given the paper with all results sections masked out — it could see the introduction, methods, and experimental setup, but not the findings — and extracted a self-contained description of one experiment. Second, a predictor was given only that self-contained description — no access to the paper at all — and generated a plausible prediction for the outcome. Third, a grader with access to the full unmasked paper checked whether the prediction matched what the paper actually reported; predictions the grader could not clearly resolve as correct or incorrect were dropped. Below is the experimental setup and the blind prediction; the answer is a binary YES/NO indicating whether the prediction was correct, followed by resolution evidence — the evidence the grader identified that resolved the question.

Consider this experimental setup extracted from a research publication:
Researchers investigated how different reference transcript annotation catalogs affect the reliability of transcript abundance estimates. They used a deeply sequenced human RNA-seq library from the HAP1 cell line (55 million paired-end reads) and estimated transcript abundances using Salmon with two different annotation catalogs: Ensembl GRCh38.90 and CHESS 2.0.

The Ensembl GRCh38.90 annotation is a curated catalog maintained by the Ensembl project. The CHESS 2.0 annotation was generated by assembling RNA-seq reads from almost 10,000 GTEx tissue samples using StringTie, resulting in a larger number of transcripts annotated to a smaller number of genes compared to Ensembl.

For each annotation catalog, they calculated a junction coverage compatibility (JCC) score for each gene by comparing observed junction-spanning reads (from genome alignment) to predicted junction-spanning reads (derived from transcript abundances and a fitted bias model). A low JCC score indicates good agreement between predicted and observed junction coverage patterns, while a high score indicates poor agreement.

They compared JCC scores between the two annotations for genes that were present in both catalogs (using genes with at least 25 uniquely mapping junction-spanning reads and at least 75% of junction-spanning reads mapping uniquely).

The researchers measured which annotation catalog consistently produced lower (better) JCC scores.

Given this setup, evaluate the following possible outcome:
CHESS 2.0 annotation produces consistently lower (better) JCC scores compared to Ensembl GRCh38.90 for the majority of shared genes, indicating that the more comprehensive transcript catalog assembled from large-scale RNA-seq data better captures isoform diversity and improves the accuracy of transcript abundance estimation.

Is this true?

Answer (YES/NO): NO